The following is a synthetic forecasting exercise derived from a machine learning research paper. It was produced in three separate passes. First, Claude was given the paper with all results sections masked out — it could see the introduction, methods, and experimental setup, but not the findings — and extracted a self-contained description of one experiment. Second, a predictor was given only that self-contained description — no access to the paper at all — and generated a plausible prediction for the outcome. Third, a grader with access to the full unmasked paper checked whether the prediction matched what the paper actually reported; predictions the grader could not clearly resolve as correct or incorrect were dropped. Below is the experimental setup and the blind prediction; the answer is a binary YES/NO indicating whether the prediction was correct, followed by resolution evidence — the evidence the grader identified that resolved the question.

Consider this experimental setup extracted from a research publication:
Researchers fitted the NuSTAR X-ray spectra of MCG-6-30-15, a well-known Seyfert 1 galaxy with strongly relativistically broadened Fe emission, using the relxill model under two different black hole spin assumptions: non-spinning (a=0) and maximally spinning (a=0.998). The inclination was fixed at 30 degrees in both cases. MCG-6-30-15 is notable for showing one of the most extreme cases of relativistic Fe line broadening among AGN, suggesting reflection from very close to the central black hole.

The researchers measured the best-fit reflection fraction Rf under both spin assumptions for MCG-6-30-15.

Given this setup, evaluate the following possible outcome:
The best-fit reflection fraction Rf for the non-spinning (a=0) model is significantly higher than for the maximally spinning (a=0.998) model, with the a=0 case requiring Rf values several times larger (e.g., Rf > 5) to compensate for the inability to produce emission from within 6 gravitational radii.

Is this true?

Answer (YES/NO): NO